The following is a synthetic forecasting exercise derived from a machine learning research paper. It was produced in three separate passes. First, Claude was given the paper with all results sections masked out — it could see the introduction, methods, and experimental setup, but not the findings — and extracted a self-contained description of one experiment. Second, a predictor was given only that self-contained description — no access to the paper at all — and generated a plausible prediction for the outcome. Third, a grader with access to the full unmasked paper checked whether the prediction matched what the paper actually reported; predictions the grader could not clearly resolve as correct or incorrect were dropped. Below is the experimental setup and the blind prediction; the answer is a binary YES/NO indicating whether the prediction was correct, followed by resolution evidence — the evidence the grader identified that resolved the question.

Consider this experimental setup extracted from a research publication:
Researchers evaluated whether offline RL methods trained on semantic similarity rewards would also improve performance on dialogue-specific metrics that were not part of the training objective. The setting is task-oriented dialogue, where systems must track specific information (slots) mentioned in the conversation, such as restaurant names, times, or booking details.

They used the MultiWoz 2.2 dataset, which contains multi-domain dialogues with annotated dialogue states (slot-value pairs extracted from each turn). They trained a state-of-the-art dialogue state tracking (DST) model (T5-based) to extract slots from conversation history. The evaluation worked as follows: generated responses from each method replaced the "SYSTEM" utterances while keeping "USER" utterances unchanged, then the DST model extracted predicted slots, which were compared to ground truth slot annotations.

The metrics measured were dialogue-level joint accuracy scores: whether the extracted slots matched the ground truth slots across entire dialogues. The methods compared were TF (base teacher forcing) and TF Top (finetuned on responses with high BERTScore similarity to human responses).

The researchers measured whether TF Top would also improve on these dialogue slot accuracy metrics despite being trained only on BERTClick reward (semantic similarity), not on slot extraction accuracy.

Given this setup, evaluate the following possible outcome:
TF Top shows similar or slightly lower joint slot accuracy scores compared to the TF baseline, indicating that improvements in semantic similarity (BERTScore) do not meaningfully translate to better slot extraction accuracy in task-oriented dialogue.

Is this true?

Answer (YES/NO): NO